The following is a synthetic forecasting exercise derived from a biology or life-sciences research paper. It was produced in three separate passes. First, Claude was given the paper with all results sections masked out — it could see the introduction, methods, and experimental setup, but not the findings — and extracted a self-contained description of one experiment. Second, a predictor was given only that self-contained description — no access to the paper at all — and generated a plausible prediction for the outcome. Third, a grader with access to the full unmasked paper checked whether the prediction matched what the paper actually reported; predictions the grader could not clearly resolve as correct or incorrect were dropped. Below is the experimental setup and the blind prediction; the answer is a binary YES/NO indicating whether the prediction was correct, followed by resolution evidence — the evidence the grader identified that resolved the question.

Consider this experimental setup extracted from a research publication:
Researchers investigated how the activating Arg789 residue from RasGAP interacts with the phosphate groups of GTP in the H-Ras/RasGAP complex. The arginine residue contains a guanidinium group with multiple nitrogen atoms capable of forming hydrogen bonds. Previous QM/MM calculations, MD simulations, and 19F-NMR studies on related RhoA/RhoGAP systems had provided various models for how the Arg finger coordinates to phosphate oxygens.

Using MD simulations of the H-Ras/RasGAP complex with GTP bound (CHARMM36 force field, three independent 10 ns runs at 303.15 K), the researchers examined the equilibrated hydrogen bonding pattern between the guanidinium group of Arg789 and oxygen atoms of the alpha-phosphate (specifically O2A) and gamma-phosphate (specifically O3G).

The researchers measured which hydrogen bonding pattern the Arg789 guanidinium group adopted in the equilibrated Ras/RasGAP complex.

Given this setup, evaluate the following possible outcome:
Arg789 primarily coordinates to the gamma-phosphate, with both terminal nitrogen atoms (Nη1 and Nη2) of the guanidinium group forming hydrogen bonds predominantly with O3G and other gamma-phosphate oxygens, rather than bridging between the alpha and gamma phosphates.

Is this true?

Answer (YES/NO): NO